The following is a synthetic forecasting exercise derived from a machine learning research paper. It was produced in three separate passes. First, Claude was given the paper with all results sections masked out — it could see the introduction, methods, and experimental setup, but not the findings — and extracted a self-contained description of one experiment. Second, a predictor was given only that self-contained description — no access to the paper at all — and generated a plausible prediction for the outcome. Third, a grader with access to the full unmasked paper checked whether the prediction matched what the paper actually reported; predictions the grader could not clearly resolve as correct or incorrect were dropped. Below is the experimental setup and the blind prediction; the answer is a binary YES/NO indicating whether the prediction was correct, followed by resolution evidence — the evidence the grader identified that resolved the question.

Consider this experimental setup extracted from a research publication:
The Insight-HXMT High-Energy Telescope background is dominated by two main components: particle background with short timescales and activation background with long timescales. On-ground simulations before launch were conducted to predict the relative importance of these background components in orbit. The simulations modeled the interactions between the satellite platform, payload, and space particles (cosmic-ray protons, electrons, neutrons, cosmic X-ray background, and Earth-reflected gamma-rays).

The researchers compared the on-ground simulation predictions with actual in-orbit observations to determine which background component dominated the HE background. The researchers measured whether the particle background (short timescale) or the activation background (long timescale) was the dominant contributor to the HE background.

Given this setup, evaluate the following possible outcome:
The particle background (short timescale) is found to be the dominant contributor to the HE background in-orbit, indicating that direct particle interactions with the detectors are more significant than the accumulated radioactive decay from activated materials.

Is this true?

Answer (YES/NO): NO